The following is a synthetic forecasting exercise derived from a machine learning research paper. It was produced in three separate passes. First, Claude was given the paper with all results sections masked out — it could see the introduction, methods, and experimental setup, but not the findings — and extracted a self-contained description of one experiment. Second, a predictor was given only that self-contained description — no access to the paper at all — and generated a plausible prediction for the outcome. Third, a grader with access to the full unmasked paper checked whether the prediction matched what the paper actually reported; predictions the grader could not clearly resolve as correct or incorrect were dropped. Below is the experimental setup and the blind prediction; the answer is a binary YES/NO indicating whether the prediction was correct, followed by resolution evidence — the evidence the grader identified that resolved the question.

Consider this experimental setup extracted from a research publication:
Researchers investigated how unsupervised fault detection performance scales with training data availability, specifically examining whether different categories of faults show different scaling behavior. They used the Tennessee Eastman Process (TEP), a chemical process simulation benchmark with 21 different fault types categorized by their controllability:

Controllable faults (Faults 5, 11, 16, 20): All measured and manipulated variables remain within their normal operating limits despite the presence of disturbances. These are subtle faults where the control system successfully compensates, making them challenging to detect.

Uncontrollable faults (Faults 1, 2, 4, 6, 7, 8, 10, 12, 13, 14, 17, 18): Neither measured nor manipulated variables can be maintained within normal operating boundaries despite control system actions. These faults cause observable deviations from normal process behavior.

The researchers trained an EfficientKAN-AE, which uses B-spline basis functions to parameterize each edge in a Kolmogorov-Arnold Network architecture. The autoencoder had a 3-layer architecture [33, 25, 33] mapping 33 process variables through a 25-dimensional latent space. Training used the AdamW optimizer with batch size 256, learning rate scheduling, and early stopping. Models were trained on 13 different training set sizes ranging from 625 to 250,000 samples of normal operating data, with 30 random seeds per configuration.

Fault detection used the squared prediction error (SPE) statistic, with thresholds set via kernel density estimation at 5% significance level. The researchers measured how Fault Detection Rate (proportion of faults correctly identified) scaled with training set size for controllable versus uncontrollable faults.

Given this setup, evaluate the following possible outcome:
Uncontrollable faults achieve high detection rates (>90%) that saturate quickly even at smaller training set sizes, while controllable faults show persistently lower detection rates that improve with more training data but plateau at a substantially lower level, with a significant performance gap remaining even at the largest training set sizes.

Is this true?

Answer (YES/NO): NO